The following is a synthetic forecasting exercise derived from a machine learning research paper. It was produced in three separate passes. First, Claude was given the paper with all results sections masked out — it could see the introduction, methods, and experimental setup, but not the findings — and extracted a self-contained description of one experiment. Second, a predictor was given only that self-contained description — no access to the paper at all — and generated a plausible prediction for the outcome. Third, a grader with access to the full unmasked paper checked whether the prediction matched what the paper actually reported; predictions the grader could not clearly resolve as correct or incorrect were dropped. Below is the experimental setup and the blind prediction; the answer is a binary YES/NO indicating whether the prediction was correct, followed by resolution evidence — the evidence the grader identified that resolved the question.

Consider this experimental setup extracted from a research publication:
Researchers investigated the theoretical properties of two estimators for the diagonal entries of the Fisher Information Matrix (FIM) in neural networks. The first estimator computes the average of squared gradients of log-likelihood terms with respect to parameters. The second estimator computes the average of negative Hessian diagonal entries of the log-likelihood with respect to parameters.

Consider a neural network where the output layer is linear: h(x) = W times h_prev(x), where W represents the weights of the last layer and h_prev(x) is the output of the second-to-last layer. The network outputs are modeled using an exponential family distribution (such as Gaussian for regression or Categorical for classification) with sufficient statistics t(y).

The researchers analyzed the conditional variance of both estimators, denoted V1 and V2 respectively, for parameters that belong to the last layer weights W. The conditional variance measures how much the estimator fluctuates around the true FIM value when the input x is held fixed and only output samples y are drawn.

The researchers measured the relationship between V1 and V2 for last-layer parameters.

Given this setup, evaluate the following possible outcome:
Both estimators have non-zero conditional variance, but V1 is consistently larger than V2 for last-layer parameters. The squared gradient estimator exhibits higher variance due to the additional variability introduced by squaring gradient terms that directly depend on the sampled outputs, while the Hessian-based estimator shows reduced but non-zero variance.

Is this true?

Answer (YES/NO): NO